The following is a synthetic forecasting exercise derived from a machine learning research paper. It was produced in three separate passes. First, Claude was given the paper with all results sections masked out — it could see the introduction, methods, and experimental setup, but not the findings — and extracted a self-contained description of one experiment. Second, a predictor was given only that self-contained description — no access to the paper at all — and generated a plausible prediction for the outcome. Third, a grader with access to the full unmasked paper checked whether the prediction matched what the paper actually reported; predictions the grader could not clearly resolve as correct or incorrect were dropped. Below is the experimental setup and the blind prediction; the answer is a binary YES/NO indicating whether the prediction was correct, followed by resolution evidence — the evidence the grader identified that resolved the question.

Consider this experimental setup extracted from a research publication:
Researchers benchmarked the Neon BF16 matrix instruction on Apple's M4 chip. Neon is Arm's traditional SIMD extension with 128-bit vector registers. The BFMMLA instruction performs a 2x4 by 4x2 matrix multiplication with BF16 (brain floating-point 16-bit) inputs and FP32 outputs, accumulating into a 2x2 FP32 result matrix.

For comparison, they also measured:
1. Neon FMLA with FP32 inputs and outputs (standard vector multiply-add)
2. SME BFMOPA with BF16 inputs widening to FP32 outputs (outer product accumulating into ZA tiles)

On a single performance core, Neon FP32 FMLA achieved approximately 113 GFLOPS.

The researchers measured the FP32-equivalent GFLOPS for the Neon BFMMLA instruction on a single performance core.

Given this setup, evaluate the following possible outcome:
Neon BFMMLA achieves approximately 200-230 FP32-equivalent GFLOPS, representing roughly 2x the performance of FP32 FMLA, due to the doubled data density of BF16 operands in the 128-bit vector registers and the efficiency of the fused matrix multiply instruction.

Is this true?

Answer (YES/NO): NO